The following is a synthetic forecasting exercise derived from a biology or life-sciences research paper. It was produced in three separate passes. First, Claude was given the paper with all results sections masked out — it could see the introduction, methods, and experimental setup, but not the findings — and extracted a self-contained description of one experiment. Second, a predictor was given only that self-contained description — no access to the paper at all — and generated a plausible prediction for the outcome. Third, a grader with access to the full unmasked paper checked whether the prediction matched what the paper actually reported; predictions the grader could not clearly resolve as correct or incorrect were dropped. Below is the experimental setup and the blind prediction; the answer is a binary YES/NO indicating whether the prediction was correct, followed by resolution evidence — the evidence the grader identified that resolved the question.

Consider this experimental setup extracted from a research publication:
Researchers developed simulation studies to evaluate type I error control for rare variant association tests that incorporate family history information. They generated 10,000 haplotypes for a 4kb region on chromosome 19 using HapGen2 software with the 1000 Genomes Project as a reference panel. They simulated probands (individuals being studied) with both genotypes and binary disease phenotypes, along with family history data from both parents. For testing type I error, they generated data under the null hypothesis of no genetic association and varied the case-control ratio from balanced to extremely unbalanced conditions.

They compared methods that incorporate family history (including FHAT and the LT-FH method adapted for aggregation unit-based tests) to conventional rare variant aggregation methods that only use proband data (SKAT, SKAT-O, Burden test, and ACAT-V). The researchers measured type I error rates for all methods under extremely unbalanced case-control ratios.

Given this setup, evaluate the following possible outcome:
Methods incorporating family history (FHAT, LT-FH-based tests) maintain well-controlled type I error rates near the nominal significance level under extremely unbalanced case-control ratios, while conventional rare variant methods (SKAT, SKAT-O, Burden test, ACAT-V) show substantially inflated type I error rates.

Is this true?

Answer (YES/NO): NO